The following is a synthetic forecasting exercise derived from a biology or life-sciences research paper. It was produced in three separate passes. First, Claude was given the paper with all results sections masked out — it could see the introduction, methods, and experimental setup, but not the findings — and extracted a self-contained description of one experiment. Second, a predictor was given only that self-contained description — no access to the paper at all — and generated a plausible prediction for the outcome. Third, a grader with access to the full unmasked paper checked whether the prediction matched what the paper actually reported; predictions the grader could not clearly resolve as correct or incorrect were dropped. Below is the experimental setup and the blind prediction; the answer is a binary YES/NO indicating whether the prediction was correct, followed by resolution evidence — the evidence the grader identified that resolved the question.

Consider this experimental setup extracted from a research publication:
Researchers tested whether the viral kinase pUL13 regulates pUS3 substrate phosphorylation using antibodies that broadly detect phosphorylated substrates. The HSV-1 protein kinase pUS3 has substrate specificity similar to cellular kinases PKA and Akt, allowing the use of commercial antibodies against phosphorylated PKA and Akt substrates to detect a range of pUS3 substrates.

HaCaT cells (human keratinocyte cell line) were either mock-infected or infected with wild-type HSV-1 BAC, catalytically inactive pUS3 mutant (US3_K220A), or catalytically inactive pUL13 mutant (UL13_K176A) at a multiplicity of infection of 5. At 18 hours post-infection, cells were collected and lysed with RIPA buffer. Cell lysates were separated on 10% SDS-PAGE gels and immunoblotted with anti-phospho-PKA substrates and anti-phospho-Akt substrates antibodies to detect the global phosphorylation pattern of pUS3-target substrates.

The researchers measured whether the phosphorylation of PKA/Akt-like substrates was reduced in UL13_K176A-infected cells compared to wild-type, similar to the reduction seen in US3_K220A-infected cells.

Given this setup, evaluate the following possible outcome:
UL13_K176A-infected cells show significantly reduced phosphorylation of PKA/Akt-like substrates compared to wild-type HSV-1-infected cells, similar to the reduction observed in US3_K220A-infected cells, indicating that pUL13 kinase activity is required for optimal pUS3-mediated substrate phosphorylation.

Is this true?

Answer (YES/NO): NO